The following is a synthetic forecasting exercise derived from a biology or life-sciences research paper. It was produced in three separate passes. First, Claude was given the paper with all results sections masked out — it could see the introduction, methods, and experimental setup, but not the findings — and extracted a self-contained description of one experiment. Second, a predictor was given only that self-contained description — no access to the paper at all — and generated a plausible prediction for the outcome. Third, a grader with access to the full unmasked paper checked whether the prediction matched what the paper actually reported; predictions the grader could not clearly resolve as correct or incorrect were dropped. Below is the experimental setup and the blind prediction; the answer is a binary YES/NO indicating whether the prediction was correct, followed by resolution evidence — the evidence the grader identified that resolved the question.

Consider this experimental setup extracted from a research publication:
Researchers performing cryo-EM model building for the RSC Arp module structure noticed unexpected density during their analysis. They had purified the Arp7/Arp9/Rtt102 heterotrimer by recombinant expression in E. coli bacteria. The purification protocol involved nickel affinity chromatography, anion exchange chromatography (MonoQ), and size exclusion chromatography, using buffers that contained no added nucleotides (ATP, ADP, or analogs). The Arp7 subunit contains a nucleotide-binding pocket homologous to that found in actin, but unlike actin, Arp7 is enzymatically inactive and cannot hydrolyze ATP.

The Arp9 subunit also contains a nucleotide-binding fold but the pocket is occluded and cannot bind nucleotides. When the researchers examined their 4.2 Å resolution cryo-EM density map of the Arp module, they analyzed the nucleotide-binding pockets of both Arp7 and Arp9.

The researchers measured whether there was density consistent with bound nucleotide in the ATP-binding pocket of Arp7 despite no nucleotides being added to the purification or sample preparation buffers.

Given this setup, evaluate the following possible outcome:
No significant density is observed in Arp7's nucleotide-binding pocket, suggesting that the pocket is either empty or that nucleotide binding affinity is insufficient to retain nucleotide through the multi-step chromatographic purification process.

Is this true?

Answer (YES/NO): NO